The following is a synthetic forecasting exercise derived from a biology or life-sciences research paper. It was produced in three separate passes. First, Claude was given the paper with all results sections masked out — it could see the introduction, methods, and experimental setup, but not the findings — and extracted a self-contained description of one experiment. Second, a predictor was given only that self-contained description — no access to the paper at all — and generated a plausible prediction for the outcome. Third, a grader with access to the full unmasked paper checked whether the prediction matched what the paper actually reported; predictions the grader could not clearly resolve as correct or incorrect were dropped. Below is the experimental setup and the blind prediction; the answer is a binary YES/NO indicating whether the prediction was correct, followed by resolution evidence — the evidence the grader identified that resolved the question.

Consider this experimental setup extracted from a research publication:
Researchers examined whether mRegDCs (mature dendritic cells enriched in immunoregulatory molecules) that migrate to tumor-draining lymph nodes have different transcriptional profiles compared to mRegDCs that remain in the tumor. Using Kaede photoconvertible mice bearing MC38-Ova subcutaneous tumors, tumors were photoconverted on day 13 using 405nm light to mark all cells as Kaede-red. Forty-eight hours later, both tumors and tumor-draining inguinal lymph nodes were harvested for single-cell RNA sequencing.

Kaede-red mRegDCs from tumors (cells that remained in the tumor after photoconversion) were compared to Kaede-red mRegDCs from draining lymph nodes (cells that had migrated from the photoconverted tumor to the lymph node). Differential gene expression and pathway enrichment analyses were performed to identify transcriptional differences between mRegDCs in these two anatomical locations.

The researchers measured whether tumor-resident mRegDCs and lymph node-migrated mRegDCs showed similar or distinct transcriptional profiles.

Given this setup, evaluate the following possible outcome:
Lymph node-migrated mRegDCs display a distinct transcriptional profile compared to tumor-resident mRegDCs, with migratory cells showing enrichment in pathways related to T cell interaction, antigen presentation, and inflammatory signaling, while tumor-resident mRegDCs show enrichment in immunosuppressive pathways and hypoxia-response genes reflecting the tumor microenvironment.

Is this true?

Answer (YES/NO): NO